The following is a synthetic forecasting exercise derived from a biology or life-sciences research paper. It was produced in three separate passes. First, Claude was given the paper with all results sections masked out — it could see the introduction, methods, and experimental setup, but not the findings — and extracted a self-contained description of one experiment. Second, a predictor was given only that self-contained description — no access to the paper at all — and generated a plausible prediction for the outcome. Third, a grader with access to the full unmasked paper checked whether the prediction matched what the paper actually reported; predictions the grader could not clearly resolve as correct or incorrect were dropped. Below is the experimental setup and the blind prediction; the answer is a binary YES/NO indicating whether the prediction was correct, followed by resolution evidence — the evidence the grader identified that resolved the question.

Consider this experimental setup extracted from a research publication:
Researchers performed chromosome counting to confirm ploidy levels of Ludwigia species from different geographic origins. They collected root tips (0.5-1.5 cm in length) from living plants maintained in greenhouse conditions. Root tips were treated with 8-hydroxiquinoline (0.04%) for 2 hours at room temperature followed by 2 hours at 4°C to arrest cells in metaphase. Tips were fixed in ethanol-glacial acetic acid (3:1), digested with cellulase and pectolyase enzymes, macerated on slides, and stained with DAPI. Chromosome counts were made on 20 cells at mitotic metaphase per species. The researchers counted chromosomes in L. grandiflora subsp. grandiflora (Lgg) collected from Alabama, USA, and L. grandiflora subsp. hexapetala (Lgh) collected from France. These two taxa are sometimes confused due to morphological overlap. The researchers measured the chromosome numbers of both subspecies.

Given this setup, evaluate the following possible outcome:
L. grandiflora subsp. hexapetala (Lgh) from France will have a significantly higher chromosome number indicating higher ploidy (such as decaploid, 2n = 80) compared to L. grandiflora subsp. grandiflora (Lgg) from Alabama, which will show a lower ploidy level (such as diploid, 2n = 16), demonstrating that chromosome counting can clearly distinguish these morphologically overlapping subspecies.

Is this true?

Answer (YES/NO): NO